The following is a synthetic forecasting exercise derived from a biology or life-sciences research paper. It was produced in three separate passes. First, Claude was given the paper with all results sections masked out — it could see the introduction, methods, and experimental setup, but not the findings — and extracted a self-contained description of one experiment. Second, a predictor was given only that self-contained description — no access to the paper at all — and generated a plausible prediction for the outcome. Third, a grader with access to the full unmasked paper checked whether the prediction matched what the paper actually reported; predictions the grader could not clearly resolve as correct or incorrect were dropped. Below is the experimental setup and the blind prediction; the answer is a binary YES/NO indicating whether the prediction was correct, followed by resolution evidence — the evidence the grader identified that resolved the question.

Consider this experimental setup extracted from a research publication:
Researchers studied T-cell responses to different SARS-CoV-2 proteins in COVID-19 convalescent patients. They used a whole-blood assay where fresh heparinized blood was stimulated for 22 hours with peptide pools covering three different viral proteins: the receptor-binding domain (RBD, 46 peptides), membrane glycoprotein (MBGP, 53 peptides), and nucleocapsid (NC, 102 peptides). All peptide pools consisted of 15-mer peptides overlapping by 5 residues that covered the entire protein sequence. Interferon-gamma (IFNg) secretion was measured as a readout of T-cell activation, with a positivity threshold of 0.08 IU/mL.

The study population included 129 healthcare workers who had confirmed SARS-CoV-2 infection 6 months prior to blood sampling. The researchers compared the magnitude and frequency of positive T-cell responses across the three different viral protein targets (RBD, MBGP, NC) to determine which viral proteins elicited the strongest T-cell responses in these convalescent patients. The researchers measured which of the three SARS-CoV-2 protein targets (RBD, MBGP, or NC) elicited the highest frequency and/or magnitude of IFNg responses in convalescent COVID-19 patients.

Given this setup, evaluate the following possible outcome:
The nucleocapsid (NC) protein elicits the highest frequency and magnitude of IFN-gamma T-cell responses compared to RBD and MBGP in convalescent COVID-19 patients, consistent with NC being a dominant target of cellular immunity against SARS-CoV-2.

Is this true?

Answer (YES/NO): YES